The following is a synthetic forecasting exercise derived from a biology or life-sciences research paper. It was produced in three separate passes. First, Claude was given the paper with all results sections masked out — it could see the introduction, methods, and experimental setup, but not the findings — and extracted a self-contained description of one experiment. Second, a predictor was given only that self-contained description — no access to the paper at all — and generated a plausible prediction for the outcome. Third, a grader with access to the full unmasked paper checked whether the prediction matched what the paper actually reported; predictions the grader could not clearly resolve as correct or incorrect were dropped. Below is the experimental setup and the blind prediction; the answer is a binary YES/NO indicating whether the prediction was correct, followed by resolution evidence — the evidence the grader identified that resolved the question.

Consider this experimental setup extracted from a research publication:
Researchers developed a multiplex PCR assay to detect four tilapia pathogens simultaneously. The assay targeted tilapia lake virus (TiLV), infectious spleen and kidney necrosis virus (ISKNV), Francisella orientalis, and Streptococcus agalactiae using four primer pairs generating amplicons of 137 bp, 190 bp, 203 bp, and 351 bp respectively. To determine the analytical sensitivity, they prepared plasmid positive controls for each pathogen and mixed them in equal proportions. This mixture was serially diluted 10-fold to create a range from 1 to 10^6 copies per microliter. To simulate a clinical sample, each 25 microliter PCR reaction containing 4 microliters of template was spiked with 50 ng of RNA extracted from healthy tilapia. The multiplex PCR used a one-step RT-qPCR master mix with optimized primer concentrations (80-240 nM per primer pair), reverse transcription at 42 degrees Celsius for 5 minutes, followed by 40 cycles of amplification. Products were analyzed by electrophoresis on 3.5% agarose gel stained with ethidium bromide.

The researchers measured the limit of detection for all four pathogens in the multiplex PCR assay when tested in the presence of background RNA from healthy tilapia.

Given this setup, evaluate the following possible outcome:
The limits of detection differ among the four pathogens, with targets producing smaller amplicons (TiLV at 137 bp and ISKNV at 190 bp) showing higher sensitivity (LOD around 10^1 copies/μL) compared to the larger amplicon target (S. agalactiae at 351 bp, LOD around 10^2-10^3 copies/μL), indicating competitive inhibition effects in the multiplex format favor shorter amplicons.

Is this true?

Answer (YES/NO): NO